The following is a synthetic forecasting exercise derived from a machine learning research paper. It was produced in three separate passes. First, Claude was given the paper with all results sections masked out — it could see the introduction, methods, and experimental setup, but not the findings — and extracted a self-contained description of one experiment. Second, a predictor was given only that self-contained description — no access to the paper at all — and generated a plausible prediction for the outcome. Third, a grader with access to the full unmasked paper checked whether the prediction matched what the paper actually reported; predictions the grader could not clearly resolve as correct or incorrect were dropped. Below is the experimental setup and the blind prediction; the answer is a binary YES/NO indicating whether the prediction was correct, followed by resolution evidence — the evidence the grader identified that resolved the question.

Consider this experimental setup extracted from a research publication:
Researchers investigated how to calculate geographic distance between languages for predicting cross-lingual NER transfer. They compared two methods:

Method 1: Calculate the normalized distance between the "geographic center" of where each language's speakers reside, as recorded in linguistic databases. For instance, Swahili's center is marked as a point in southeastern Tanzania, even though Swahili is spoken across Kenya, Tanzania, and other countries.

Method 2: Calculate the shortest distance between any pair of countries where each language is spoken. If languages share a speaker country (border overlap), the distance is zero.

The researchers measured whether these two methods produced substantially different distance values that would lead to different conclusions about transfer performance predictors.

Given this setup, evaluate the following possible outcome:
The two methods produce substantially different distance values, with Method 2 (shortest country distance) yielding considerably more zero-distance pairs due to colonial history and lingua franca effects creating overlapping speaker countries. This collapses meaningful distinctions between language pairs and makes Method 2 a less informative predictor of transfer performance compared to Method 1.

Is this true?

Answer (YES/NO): NO